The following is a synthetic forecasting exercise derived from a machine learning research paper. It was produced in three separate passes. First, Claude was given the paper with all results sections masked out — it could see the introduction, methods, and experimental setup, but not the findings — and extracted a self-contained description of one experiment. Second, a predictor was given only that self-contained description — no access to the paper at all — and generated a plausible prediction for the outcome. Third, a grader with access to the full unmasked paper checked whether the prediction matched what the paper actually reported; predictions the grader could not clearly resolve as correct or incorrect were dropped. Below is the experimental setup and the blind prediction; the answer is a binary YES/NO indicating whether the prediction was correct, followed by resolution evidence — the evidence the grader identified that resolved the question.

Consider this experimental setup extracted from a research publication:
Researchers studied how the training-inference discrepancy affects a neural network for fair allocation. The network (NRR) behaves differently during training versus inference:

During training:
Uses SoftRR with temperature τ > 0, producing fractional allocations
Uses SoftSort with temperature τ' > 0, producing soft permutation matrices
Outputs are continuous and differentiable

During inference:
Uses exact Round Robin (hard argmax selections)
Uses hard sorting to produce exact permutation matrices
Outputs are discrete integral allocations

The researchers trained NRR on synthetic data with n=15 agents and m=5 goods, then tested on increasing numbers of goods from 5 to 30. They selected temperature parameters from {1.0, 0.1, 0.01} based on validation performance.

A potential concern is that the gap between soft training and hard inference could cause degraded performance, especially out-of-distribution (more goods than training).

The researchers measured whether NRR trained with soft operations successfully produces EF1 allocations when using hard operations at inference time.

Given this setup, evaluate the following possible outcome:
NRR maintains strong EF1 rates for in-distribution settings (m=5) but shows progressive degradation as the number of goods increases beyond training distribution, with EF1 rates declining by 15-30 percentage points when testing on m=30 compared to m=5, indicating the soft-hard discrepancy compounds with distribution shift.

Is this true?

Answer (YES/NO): NO